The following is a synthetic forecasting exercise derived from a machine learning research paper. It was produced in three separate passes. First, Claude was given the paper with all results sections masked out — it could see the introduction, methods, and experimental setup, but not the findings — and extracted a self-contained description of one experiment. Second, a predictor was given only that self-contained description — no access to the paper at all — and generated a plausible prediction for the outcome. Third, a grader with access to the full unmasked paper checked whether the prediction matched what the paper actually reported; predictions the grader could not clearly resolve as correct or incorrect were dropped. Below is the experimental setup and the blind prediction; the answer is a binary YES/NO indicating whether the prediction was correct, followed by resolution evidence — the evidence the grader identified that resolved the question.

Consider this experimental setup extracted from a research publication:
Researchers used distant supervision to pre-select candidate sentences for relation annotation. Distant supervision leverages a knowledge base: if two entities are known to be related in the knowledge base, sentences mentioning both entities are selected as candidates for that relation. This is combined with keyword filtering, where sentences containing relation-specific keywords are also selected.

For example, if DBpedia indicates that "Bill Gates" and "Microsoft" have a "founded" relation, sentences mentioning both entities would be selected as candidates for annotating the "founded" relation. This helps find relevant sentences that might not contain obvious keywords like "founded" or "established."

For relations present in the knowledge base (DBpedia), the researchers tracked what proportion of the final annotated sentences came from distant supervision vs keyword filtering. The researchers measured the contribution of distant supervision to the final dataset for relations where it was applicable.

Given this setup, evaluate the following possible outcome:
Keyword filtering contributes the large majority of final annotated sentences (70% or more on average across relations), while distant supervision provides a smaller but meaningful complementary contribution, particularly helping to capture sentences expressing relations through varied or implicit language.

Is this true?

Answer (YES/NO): NO